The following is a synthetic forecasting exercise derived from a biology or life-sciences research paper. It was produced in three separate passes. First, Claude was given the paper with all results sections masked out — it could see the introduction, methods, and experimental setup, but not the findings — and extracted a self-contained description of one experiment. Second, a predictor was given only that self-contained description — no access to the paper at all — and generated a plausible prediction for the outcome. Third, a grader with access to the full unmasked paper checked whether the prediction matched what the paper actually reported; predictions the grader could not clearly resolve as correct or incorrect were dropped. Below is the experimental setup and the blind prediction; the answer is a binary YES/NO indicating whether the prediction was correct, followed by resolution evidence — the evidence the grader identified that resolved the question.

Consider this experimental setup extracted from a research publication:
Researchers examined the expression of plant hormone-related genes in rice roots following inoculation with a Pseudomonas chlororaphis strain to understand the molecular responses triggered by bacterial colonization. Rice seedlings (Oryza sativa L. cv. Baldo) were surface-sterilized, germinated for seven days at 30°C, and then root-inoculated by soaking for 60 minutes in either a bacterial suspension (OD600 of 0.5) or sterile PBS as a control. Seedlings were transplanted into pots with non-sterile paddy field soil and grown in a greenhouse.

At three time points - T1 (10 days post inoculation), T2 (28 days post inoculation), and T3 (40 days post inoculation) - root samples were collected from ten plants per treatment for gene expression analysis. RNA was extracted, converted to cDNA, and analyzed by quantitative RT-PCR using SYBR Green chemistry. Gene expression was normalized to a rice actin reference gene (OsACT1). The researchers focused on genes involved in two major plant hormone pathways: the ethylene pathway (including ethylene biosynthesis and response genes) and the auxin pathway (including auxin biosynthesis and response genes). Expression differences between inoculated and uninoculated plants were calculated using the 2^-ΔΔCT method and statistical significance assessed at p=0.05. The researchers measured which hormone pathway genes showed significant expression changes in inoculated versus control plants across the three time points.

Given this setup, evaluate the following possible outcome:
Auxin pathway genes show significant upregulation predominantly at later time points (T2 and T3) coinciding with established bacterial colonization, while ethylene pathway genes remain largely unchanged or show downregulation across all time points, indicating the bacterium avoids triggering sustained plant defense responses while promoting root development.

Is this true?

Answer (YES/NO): NO